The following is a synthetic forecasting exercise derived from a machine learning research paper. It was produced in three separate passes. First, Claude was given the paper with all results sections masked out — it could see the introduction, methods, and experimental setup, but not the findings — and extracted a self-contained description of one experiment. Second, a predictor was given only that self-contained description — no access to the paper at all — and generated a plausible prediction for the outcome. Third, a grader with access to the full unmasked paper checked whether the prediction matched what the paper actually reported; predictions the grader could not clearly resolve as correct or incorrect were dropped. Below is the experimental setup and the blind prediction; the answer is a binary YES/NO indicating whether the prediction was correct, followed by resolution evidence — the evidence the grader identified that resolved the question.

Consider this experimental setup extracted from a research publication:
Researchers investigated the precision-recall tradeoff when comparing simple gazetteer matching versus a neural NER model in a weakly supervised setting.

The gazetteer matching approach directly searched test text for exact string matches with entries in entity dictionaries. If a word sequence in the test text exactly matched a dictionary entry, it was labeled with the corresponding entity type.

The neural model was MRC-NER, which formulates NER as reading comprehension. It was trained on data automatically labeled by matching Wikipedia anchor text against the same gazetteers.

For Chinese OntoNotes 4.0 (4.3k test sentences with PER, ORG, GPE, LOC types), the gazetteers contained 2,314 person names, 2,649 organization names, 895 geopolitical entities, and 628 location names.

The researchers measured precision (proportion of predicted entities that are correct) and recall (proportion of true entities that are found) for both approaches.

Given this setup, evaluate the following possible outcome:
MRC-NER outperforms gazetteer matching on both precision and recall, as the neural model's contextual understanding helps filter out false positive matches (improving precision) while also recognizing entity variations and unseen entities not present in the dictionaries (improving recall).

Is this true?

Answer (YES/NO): NO